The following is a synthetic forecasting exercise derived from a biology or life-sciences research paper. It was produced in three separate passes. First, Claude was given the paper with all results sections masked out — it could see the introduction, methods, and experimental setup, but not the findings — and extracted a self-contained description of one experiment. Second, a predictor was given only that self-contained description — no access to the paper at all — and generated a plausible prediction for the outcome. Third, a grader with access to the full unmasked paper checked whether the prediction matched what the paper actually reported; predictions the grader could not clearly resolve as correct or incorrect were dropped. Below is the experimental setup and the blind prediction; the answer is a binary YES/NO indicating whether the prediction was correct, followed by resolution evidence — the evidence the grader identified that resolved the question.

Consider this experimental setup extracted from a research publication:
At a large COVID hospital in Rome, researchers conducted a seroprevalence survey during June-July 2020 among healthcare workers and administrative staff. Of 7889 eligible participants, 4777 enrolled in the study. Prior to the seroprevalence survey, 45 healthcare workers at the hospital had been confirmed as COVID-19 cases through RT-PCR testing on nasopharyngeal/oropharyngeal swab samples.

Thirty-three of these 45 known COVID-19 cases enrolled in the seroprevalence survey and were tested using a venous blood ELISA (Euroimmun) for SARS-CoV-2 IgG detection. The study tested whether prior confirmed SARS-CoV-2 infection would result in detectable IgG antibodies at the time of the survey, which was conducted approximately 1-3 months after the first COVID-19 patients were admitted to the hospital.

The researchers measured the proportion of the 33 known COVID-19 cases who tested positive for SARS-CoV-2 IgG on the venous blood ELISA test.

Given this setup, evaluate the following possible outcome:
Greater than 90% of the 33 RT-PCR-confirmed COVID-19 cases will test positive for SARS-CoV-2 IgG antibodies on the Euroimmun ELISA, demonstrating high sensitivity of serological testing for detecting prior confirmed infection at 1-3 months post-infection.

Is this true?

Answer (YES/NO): NO